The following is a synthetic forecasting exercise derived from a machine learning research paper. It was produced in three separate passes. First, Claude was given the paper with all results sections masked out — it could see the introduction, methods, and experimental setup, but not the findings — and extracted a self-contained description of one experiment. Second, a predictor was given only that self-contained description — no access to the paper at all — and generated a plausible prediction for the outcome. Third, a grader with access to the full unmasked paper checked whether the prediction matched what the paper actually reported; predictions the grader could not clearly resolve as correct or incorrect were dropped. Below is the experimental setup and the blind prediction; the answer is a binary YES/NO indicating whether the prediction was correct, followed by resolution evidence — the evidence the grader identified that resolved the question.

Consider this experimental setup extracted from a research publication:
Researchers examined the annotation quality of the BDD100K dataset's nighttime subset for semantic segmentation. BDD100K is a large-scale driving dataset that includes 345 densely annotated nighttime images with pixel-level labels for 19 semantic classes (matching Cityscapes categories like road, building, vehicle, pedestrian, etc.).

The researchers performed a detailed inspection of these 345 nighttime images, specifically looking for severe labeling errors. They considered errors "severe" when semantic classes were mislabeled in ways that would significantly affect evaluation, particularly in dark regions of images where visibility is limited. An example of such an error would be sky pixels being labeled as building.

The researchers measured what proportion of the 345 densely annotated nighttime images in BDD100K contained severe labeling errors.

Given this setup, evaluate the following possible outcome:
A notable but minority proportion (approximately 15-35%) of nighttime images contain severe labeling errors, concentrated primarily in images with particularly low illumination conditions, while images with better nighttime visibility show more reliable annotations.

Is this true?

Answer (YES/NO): NO